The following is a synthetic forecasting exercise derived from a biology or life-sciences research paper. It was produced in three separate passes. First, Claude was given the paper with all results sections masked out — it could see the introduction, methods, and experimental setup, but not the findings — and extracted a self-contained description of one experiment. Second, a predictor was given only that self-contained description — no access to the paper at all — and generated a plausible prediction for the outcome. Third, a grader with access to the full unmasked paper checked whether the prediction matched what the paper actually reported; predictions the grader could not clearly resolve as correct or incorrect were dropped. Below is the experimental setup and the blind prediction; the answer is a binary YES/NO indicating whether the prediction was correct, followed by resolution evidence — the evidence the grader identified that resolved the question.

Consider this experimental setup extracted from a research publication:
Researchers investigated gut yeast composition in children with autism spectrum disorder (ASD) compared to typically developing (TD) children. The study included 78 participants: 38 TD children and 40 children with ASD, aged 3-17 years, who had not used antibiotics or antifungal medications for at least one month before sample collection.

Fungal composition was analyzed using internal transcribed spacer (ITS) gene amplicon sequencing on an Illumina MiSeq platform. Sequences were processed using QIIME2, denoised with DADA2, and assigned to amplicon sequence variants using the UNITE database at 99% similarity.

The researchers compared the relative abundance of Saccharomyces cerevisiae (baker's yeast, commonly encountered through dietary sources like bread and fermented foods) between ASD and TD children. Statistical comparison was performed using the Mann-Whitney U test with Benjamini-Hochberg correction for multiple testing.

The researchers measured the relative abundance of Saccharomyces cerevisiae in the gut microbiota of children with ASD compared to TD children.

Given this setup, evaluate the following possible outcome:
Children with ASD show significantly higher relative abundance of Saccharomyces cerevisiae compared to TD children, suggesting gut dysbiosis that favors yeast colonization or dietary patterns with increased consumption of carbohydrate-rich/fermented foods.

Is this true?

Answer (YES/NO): NO